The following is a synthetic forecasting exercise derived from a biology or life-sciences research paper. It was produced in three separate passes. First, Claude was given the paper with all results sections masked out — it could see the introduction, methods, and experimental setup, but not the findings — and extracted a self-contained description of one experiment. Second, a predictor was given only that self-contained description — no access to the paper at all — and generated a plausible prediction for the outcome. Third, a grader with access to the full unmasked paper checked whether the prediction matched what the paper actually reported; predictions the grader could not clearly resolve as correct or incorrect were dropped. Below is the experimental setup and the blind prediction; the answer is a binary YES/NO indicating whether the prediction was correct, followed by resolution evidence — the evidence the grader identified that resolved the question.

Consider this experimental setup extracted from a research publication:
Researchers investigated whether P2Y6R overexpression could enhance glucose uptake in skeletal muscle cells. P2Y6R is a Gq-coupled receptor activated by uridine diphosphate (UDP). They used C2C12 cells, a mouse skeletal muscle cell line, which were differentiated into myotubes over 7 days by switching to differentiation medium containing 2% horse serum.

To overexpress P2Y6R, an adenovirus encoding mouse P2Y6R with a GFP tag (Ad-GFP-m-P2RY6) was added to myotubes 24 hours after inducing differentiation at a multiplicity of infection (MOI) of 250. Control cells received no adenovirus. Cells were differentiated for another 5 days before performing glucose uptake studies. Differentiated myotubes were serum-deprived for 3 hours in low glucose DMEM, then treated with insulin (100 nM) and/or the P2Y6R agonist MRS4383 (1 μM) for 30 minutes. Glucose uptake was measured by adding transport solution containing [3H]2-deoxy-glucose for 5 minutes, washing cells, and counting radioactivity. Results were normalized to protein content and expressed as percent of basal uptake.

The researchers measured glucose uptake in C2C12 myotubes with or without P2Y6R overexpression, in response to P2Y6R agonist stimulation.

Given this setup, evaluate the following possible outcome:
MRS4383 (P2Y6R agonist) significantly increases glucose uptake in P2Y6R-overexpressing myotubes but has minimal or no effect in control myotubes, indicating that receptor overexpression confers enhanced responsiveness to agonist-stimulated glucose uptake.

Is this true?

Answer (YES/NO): NO